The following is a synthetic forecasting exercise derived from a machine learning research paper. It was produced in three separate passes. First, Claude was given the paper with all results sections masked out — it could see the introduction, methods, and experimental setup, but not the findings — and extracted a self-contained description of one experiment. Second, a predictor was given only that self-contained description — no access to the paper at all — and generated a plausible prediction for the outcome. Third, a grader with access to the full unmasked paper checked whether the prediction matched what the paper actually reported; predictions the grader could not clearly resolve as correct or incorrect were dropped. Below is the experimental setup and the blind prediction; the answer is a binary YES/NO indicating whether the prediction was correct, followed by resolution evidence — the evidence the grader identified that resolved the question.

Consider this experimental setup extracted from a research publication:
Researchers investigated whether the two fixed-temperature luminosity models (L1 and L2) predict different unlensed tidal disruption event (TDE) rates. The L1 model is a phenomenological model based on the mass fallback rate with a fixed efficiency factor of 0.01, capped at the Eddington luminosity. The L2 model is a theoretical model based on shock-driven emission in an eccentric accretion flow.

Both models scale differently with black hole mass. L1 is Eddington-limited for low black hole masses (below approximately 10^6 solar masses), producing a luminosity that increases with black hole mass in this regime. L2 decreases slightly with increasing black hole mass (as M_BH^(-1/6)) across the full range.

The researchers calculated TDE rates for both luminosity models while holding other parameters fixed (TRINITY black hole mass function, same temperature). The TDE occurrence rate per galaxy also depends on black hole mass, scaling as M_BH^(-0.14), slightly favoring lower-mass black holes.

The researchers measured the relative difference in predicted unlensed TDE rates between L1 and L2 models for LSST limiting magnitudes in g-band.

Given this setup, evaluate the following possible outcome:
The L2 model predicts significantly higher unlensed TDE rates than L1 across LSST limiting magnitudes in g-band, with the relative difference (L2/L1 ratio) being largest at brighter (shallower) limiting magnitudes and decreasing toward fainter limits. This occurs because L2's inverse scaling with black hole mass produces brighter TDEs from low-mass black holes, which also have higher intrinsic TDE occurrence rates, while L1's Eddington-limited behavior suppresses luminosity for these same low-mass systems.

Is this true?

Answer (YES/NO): NO